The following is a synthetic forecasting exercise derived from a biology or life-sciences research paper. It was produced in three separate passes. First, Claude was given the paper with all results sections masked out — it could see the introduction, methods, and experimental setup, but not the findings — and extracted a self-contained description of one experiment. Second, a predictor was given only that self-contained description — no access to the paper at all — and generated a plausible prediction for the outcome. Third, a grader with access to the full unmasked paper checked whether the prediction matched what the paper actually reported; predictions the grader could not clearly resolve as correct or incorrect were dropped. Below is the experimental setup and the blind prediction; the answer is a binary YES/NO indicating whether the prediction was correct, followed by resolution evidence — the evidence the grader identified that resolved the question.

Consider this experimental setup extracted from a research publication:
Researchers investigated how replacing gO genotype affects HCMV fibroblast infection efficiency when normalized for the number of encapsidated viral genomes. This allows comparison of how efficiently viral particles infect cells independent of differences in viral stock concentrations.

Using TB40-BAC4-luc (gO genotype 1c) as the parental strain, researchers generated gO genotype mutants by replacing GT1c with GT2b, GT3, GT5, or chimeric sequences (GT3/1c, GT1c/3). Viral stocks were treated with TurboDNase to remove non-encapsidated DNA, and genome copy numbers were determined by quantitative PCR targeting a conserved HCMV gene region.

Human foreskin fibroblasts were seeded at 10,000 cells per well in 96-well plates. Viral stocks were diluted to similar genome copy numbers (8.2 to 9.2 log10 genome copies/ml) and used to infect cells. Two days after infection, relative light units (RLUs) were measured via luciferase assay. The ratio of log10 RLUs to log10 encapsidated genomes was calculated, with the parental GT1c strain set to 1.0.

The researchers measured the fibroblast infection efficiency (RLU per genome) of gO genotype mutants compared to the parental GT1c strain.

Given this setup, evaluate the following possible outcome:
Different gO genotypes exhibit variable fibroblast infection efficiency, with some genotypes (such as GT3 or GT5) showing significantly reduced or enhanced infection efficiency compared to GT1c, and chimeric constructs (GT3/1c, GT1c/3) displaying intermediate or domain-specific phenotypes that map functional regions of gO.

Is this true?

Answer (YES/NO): NO